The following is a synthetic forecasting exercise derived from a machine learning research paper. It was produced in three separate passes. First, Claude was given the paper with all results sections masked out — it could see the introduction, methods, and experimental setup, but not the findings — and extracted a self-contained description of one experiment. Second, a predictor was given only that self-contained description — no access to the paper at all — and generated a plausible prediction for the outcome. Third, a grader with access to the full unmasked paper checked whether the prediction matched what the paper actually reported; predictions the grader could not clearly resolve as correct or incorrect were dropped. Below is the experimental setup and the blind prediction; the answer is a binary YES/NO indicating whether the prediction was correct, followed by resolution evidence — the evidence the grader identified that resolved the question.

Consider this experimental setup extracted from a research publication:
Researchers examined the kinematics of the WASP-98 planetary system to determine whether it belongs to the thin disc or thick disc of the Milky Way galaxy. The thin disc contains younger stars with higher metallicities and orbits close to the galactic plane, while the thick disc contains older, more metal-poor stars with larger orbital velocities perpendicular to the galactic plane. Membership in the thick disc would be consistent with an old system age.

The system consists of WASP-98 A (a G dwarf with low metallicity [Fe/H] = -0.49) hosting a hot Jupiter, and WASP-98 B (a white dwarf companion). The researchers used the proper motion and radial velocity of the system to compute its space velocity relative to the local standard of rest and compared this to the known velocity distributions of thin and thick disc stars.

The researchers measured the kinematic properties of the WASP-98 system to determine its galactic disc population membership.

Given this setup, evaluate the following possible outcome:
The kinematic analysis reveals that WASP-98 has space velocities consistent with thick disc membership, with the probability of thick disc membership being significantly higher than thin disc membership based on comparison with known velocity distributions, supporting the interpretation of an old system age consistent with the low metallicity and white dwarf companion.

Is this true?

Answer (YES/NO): YES